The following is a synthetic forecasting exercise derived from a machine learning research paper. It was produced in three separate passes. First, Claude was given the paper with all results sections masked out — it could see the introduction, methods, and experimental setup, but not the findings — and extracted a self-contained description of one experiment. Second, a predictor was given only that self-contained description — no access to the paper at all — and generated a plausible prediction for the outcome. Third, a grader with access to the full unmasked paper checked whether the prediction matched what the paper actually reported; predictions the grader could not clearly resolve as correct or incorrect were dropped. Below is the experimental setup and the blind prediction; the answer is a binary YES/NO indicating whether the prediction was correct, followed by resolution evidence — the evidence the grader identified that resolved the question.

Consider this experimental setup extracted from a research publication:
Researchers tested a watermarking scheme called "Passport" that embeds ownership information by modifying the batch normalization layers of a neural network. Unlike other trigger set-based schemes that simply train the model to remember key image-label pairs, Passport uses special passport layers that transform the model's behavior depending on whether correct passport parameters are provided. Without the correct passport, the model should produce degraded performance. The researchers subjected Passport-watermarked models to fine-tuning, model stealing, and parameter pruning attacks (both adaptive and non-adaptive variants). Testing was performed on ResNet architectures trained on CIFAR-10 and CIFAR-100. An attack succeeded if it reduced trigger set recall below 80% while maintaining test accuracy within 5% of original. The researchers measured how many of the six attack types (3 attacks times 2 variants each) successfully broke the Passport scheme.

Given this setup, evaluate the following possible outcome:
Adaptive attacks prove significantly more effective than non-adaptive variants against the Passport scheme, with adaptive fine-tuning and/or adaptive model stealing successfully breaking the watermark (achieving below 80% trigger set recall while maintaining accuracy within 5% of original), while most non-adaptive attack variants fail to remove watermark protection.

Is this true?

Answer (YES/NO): NO